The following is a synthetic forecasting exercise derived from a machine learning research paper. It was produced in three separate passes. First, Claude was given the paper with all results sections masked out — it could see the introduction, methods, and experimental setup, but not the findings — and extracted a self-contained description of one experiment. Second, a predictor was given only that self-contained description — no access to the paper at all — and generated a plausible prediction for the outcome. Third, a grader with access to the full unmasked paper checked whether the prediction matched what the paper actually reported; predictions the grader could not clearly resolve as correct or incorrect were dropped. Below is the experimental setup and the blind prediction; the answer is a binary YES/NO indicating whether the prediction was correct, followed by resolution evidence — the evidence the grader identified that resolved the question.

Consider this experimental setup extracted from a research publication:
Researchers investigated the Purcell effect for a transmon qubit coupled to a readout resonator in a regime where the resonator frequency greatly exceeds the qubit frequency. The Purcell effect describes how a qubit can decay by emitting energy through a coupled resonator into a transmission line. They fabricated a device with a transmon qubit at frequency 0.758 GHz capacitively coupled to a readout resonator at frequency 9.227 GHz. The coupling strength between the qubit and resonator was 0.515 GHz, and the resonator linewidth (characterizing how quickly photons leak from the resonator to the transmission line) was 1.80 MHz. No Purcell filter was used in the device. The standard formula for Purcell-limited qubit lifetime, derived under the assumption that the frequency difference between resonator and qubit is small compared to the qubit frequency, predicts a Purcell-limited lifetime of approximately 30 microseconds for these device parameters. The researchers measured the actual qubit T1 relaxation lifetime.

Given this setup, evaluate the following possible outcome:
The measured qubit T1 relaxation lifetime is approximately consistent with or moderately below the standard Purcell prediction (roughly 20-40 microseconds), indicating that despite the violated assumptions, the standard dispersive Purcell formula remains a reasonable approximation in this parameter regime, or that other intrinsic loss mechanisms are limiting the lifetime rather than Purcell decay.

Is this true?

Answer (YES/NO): NO